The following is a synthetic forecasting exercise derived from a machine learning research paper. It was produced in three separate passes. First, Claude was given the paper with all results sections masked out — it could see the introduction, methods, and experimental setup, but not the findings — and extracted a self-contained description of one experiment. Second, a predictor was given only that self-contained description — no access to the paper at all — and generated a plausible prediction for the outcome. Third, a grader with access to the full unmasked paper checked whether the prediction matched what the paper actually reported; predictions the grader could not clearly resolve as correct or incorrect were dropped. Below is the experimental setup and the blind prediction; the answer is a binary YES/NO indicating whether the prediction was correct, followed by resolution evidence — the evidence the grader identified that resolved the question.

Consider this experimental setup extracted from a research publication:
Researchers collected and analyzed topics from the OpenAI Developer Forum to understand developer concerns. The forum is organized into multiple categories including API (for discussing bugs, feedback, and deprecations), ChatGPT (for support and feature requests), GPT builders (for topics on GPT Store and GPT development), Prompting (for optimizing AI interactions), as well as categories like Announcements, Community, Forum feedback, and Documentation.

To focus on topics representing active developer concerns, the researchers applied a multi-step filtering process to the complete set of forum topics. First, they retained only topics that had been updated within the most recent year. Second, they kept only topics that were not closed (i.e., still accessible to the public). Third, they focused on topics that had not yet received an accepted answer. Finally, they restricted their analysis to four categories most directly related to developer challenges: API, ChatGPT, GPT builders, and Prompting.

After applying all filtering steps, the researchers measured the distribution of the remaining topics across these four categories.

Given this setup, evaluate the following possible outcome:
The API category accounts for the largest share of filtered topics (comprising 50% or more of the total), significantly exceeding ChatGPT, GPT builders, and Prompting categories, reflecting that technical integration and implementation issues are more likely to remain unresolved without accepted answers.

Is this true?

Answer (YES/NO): YES